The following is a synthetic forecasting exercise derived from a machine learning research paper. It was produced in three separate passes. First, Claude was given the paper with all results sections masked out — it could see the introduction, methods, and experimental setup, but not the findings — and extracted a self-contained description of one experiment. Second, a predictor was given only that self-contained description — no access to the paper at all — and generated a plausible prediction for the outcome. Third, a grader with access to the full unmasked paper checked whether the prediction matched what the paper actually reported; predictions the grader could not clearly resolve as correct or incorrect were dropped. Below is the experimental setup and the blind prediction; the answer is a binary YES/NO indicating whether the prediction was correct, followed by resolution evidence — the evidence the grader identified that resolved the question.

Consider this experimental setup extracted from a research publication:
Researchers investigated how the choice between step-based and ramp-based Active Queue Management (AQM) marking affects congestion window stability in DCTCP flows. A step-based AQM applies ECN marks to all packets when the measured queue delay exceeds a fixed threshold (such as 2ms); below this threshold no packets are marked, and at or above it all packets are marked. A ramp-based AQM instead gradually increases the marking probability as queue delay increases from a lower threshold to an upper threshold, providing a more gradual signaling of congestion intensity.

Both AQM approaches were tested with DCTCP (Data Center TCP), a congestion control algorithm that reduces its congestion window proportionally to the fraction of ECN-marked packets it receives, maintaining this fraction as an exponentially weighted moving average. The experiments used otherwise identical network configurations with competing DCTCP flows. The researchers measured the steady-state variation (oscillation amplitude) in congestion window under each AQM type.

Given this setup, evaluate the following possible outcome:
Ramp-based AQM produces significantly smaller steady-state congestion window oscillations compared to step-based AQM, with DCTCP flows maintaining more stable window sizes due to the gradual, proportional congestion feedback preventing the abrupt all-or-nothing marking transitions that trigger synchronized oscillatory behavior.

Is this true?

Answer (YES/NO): YES